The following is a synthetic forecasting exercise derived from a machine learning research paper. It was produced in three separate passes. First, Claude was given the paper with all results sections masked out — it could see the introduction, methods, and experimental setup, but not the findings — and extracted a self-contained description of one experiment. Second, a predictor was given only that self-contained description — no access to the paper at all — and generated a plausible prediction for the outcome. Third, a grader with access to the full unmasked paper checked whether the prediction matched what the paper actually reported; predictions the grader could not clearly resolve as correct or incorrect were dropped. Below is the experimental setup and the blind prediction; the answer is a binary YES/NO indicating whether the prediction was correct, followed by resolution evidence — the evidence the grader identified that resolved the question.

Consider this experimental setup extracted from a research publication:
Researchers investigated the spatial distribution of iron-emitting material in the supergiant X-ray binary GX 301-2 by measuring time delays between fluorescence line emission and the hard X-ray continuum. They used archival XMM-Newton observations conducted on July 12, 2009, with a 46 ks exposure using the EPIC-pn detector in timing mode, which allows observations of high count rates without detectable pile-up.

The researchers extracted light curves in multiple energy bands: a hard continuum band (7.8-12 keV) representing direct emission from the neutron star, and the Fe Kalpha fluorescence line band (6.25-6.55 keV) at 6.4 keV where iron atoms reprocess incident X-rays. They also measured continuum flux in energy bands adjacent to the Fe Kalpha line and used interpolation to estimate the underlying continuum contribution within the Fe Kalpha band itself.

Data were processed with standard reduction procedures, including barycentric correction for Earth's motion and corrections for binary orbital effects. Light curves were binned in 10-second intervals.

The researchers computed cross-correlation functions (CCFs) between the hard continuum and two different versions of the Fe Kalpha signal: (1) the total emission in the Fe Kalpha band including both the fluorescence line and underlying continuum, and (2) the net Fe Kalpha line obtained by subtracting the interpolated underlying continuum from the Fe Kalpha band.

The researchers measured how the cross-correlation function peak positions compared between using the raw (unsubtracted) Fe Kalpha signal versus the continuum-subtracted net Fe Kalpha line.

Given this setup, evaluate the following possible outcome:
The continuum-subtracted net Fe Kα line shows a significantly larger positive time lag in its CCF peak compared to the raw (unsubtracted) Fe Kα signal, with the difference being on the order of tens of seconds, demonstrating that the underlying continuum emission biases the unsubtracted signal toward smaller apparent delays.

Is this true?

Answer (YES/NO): YES